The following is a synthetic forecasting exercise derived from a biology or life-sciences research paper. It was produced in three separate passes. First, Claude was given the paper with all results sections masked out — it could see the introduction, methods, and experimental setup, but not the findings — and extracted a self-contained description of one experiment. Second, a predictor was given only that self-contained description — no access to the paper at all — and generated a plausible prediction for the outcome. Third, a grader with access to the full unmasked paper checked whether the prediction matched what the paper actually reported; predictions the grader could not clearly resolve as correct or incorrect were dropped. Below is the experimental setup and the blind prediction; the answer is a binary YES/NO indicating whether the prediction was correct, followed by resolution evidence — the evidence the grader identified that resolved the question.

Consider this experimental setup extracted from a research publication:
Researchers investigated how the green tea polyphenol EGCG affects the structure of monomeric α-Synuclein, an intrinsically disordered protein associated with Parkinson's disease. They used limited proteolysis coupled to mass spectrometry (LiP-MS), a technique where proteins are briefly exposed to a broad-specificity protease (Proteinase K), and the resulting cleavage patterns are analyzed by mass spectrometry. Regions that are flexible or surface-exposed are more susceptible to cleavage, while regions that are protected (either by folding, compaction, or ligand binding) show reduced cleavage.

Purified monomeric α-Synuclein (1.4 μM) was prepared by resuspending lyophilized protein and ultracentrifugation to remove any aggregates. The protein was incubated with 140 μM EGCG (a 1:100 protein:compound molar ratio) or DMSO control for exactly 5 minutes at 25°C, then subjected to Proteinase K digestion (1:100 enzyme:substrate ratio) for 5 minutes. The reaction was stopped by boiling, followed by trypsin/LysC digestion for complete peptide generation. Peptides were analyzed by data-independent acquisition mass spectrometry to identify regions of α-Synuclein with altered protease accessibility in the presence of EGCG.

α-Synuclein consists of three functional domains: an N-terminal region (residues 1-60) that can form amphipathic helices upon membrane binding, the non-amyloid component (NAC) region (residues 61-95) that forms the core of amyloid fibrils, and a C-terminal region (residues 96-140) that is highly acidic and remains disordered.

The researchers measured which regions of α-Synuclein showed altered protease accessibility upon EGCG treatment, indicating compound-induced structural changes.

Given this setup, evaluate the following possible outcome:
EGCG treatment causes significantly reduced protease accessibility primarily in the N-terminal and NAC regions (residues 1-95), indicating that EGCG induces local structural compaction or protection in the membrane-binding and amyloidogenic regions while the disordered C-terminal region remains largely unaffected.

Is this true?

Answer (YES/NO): NO